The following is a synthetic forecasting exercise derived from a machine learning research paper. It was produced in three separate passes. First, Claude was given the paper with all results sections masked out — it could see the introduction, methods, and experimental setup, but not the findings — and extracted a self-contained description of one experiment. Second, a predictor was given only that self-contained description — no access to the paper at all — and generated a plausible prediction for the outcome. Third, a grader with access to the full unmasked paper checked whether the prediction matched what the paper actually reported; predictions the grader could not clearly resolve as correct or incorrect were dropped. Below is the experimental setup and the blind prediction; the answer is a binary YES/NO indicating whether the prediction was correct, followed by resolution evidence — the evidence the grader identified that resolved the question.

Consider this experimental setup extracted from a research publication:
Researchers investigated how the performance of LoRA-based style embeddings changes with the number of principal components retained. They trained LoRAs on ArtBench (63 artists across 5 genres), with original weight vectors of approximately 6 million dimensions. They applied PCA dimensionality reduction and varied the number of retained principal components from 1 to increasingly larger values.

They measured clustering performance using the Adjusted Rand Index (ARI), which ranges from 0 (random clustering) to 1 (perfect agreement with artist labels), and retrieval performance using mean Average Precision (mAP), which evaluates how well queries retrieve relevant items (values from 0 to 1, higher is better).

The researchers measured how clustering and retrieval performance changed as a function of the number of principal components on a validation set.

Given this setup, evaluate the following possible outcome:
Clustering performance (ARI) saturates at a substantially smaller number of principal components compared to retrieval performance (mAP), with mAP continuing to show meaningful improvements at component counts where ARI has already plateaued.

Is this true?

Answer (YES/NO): NO